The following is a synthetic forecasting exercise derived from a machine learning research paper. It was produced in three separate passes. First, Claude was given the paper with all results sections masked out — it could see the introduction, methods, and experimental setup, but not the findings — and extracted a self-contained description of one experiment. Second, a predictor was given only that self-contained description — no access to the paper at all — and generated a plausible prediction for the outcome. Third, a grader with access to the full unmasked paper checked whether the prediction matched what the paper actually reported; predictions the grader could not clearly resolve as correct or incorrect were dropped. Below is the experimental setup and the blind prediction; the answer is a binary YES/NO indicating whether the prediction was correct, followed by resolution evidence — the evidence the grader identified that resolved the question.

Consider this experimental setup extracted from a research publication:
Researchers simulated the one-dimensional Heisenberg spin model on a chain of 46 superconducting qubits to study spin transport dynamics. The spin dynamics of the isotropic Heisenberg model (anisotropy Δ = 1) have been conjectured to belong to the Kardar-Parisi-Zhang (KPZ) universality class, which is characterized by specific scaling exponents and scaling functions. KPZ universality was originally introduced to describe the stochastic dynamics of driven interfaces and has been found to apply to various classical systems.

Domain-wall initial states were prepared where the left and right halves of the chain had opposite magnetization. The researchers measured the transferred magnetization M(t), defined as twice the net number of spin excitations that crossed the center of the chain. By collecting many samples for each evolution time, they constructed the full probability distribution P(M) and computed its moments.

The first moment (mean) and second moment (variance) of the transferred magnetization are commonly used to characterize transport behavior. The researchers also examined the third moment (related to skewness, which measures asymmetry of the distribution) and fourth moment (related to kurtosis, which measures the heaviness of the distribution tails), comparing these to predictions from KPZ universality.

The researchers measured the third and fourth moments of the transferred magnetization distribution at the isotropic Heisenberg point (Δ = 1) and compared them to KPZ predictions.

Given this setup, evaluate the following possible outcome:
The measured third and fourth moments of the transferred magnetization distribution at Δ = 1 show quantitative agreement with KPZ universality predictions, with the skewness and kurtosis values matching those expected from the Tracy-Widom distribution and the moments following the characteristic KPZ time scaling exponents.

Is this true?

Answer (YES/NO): NO